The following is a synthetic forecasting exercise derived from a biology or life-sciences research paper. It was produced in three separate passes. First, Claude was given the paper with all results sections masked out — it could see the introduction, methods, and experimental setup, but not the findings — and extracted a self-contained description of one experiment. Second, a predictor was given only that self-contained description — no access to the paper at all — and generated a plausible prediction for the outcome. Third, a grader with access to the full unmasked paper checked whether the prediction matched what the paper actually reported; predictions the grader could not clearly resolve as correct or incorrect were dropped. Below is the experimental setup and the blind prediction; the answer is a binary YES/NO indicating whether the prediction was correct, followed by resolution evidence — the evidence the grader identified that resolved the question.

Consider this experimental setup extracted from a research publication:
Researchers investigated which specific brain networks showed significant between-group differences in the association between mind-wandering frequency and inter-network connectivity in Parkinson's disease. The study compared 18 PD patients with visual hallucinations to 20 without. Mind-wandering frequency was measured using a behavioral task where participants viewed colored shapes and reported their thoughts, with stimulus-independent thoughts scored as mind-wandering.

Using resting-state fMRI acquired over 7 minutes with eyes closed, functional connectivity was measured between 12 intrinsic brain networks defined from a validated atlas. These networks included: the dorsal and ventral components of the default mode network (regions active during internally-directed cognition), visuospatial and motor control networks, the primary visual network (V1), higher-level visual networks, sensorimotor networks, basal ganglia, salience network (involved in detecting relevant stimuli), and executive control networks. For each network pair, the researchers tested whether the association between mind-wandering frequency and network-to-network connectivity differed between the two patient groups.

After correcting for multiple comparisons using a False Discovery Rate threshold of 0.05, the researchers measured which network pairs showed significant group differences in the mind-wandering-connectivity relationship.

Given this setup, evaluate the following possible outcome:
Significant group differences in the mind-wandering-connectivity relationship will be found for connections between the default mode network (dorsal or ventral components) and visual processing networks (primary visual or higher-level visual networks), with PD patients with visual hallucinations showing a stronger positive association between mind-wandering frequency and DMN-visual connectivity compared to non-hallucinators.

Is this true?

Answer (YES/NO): YES